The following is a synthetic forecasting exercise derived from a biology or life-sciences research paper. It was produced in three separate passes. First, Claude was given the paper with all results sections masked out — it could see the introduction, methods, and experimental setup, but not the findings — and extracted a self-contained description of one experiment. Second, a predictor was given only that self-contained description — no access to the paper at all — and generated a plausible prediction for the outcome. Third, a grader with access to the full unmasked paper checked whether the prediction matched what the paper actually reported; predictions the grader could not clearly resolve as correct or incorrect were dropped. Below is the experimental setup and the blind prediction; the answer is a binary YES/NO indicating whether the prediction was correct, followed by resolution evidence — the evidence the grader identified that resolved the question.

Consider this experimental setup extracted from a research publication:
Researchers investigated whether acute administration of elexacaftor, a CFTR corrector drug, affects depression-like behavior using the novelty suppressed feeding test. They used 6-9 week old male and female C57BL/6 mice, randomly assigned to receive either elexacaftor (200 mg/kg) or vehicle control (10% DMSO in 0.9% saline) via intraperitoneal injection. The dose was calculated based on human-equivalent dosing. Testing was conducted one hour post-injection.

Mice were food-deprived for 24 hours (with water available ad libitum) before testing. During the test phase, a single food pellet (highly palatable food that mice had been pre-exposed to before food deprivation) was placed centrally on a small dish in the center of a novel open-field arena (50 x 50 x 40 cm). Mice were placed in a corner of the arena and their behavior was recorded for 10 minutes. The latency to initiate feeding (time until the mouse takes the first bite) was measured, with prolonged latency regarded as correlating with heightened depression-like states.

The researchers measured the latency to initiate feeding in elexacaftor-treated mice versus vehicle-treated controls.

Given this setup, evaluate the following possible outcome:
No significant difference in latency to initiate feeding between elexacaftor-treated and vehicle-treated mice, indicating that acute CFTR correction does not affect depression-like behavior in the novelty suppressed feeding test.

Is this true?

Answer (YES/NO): YES